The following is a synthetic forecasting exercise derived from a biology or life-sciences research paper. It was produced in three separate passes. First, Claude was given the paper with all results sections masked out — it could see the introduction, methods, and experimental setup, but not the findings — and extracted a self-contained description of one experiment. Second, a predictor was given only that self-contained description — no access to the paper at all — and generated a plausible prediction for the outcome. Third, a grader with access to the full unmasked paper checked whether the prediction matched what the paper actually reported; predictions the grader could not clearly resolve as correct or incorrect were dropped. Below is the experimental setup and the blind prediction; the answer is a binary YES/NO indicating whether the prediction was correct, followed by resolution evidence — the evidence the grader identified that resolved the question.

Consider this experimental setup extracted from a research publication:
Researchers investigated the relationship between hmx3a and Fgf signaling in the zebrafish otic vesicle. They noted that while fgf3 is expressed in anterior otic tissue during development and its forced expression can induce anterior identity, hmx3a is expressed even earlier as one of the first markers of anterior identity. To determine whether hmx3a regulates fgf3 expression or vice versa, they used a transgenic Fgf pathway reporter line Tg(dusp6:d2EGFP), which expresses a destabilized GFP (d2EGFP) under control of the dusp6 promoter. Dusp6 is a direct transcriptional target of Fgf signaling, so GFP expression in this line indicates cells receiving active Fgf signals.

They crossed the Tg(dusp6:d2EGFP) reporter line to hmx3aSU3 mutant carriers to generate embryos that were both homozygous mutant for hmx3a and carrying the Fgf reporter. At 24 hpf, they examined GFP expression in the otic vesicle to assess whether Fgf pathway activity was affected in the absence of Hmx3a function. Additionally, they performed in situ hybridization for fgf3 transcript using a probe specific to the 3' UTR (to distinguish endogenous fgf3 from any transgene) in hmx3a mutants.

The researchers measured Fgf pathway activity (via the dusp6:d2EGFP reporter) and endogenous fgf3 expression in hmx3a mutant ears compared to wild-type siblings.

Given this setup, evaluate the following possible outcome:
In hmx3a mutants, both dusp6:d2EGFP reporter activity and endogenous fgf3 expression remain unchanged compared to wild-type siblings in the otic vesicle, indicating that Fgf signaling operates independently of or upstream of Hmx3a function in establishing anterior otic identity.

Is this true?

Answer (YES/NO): NO